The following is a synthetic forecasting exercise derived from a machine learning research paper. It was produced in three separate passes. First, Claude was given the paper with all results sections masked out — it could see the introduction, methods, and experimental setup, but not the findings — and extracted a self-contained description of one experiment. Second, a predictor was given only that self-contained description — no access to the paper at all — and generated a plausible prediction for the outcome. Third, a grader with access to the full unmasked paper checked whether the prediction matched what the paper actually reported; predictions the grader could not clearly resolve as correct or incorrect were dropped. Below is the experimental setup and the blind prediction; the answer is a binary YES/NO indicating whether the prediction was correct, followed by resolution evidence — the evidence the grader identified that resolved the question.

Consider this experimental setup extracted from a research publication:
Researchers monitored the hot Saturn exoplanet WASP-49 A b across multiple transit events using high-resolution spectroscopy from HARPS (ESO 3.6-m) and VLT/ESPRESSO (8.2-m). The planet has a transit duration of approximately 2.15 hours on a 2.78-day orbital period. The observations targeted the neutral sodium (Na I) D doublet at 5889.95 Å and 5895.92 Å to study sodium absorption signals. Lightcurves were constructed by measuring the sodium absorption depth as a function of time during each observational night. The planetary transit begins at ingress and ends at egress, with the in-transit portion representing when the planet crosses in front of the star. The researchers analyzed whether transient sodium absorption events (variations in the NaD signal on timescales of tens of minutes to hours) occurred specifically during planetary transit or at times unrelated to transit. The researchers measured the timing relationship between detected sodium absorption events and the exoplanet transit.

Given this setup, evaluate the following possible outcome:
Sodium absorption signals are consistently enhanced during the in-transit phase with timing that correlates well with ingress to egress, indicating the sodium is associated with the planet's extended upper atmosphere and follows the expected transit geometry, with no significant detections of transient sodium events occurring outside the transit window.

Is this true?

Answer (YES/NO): NO